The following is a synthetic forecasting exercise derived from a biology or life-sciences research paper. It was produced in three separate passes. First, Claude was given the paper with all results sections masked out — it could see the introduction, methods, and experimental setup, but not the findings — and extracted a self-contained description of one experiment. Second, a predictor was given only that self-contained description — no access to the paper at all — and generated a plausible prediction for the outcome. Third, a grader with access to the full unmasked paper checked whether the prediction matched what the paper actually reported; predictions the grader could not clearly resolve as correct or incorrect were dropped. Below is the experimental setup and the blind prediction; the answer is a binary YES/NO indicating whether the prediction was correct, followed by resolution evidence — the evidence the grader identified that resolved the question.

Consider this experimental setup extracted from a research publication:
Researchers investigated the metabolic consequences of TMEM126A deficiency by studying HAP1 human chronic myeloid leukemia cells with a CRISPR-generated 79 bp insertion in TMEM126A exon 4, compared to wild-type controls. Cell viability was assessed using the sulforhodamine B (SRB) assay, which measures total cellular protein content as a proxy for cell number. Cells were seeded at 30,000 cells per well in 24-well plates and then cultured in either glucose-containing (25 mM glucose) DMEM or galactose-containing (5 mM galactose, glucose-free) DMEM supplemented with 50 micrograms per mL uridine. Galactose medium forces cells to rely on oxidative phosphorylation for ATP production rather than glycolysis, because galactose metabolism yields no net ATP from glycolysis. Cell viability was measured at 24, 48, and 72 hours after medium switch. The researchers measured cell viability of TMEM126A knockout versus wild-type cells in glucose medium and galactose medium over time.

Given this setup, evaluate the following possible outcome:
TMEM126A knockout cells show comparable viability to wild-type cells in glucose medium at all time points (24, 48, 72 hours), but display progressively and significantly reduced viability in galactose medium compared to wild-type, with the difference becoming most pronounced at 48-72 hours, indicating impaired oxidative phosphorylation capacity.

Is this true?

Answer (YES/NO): NO